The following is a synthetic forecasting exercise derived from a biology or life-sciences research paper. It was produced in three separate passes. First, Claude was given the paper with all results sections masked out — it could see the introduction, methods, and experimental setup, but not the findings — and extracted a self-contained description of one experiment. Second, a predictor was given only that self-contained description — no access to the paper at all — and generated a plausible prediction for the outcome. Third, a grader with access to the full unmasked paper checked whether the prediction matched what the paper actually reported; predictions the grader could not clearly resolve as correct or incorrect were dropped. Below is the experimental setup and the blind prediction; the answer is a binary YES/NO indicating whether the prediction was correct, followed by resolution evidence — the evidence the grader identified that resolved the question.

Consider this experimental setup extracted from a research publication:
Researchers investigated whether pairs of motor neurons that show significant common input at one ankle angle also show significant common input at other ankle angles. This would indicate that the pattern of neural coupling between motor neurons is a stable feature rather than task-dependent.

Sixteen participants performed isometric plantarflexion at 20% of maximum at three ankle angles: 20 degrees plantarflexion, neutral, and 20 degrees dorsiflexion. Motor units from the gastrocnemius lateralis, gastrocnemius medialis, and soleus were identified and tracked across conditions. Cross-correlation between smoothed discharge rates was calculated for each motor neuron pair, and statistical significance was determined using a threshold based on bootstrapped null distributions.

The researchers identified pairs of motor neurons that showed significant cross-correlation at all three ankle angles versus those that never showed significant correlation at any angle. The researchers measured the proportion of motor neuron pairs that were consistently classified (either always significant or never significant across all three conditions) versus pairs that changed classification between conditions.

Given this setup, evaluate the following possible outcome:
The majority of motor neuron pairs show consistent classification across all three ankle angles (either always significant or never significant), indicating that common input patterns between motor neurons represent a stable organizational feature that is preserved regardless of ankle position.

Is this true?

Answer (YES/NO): YES